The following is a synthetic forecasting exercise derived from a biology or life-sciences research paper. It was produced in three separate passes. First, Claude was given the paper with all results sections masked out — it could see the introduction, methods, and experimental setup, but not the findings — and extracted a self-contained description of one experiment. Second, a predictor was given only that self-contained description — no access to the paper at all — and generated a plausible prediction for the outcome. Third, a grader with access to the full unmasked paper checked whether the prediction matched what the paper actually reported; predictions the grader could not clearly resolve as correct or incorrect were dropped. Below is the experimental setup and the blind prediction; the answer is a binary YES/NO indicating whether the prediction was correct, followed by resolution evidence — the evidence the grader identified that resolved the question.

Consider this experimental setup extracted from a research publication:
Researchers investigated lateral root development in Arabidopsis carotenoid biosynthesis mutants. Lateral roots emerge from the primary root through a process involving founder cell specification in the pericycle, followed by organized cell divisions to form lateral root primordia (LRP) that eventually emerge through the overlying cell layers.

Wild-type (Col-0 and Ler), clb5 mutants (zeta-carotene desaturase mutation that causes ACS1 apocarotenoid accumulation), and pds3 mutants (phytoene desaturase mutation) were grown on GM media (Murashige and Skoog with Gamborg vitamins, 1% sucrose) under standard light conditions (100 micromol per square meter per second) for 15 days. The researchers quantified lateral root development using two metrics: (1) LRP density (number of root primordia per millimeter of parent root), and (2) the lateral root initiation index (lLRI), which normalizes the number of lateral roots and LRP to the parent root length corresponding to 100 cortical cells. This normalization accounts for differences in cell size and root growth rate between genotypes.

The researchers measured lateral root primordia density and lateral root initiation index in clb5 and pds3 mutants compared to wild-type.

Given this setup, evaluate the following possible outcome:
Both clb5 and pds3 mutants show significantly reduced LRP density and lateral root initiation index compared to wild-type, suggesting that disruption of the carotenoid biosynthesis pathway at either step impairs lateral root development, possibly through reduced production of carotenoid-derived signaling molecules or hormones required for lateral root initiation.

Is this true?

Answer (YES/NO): NO